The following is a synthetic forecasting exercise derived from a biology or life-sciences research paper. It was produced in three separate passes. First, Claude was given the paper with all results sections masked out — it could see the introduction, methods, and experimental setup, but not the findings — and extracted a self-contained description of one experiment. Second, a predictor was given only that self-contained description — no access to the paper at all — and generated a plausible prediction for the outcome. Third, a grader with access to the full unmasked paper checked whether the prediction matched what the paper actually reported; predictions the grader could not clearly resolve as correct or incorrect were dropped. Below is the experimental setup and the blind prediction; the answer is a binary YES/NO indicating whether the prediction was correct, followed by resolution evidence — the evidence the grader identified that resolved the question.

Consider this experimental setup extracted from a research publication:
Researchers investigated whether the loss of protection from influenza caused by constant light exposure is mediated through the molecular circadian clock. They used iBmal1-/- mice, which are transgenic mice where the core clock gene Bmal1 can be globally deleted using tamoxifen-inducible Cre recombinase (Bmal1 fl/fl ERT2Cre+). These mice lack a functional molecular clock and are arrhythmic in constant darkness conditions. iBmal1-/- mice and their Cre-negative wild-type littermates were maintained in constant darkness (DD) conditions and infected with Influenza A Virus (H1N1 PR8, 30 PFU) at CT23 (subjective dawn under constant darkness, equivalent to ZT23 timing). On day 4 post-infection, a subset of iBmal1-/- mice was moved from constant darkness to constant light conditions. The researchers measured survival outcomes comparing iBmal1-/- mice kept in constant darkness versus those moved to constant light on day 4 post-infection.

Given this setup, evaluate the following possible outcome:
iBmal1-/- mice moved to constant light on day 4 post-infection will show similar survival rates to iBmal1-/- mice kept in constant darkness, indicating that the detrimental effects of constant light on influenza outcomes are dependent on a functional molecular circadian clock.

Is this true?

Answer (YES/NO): YES